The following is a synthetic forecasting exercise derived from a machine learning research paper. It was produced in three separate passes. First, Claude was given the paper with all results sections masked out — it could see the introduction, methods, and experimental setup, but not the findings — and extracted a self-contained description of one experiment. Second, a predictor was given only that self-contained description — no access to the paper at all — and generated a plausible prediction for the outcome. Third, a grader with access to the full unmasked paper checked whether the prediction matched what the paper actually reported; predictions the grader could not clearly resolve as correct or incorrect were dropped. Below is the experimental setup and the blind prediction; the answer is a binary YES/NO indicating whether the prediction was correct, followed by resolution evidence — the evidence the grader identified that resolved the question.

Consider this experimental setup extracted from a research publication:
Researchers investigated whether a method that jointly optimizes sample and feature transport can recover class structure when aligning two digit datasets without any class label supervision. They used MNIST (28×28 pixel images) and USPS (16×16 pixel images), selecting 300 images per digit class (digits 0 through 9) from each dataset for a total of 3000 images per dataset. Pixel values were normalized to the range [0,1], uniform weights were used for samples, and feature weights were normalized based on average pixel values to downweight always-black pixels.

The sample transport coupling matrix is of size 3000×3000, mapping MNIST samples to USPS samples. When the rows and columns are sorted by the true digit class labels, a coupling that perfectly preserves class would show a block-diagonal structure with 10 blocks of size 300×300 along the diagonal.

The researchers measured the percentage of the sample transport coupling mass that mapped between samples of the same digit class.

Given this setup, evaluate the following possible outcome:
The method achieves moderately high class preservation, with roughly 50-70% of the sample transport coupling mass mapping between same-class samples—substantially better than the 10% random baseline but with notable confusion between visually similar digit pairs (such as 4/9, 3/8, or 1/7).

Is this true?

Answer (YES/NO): YES